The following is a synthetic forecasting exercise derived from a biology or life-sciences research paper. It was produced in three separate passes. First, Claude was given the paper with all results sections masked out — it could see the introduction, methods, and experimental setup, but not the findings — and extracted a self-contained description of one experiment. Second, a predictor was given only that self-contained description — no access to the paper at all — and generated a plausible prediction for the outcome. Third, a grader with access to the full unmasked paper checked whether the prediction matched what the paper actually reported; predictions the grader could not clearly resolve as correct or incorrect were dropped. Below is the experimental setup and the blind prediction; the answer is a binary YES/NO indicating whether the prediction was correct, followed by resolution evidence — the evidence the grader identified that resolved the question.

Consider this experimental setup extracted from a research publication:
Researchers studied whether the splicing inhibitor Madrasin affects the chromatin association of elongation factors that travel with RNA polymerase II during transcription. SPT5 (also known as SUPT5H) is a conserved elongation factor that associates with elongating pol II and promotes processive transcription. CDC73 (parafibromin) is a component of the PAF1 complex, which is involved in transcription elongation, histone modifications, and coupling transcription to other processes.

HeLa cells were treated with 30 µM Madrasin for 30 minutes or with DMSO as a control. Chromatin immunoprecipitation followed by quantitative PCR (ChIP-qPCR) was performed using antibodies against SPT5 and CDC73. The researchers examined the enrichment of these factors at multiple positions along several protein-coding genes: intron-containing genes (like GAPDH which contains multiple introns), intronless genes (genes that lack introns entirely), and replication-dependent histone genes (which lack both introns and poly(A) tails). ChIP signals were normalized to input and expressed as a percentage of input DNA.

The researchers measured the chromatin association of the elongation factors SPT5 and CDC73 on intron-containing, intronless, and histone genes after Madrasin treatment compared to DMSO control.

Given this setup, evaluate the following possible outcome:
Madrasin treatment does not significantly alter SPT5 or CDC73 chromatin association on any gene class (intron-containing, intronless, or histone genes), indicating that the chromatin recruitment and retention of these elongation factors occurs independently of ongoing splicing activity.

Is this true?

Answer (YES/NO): NO